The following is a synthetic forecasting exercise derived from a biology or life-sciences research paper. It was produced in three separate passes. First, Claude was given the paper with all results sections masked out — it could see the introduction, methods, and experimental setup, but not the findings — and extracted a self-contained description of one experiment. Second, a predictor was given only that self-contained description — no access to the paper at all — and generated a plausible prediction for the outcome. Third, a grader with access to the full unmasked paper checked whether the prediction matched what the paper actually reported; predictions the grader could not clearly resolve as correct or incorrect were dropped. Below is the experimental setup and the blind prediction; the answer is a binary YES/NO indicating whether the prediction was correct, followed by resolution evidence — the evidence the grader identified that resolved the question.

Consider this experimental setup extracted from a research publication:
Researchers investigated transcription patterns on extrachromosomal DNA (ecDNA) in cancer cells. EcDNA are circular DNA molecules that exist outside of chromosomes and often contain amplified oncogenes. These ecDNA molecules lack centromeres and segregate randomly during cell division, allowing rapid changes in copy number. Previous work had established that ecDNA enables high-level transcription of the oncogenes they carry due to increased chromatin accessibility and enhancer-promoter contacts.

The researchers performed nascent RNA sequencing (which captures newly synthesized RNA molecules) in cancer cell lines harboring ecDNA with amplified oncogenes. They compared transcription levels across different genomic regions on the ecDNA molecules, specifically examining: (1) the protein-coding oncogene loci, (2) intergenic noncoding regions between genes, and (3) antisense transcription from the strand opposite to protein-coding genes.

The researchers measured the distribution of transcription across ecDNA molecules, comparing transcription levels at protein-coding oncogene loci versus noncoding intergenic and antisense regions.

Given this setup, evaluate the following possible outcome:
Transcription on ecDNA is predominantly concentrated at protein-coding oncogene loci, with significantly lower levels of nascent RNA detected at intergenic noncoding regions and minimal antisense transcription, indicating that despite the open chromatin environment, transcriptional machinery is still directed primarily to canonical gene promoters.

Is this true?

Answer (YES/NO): NO